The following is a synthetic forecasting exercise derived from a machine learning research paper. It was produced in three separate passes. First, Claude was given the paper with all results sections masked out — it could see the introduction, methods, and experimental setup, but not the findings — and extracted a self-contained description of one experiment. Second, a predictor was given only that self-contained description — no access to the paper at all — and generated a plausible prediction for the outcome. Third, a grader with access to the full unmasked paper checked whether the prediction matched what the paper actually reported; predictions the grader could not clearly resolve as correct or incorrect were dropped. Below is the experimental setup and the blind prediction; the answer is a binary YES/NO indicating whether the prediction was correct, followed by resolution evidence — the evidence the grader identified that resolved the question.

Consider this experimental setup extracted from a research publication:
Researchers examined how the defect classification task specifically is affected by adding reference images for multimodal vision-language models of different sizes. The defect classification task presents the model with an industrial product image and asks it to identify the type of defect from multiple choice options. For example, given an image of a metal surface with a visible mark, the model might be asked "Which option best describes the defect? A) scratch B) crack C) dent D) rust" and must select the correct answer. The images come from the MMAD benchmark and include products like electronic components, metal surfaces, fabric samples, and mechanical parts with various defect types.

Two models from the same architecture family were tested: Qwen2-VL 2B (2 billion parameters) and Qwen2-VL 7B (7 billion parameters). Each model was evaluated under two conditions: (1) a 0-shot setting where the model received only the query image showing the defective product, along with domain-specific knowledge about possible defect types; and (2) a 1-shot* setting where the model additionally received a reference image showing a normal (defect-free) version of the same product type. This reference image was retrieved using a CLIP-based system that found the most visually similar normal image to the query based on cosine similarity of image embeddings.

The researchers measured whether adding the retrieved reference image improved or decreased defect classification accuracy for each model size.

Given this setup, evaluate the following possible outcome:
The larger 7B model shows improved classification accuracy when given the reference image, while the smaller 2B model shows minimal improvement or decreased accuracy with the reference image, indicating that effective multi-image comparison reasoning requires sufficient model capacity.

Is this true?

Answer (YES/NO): YES